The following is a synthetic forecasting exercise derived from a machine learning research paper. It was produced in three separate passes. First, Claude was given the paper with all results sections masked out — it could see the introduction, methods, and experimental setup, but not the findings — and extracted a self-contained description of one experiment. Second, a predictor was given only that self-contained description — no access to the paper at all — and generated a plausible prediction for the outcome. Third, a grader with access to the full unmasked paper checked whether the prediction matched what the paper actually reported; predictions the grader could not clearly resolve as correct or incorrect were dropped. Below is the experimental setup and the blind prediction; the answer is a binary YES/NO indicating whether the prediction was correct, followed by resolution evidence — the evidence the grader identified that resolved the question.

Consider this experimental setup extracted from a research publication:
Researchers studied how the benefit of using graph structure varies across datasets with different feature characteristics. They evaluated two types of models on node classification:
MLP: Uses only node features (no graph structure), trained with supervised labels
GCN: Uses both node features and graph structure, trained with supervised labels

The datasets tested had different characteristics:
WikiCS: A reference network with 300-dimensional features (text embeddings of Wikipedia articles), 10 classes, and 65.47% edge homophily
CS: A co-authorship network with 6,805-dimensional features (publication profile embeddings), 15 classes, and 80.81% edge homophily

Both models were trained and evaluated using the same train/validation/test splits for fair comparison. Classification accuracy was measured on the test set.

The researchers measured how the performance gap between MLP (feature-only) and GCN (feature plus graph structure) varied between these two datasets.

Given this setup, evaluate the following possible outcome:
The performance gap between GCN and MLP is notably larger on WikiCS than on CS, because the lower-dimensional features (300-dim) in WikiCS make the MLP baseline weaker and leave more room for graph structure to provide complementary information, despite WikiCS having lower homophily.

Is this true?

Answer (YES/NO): YES